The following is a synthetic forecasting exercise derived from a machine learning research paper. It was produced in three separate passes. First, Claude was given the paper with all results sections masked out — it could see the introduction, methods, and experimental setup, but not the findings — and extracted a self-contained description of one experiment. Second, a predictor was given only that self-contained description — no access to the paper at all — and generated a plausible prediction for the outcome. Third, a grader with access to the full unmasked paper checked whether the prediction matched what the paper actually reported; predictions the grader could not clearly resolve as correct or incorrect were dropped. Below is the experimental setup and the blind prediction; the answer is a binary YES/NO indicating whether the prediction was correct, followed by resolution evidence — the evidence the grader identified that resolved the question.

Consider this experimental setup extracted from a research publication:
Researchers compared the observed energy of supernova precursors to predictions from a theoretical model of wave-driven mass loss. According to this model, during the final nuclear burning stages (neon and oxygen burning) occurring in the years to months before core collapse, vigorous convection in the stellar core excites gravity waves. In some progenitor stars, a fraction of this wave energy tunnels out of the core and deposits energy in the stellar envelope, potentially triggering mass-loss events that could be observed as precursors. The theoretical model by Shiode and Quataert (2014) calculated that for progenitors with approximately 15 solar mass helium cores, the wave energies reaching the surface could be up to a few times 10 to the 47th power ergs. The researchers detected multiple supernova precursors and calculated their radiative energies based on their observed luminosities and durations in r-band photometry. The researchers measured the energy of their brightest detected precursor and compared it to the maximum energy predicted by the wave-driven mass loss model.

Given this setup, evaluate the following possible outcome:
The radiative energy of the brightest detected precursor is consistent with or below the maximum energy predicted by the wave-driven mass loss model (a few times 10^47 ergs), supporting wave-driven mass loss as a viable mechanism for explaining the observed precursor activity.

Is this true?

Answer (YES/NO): NO